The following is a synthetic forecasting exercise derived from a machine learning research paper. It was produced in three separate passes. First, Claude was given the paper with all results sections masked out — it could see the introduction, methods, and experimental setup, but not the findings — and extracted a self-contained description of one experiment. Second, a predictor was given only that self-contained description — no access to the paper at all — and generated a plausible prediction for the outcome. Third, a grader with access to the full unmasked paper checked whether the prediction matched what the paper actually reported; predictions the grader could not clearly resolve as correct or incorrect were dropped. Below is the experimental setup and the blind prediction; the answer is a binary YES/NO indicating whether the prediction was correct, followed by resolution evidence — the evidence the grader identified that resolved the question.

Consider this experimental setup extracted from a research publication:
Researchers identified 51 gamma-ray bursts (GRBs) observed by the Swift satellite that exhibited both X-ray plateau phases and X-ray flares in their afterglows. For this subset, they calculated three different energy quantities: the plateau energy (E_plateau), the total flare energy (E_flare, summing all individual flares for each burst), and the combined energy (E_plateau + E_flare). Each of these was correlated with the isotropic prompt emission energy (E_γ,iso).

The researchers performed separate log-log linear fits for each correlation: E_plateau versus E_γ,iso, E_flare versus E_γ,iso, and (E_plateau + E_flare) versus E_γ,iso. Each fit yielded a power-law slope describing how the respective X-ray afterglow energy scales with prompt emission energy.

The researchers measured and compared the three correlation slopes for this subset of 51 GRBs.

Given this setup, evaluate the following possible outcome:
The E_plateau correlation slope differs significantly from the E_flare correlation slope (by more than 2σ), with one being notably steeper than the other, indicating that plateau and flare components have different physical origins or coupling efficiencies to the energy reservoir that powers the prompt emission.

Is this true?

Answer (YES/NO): NO